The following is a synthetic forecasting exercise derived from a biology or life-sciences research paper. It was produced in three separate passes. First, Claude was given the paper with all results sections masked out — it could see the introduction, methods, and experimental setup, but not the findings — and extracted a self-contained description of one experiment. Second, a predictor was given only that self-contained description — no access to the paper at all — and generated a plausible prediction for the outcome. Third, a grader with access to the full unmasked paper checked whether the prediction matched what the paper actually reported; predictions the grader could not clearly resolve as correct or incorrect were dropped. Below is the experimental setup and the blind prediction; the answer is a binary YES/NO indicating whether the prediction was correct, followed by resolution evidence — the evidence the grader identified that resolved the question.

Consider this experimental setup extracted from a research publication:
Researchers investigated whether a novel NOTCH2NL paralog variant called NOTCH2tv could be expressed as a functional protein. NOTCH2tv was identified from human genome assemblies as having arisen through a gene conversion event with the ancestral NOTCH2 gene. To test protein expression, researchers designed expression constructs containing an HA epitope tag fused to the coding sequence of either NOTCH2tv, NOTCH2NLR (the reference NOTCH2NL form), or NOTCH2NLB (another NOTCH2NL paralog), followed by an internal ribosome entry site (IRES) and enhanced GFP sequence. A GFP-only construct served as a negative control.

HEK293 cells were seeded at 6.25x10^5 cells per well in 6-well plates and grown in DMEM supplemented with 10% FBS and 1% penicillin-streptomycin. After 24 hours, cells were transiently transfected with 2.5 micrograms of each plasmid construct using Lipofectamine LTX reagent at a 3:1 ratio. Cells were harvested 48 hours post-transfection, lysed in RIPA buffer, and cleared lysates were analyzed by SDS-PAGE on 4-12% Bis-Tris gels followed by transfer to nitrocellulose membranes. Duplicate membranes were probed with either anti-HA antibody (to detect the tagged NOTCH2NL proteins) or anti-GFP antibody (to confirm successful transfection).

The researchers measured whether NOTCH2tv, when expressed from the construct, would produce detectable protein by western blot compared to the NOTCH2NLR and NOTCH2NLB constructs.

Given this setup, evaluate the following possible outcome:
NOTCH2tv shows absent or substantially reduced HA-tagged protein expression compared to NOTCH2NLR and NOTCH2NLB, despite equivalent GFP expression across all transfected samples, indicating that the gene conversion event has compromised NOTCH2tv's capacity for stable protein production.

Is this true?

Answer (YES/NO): NO